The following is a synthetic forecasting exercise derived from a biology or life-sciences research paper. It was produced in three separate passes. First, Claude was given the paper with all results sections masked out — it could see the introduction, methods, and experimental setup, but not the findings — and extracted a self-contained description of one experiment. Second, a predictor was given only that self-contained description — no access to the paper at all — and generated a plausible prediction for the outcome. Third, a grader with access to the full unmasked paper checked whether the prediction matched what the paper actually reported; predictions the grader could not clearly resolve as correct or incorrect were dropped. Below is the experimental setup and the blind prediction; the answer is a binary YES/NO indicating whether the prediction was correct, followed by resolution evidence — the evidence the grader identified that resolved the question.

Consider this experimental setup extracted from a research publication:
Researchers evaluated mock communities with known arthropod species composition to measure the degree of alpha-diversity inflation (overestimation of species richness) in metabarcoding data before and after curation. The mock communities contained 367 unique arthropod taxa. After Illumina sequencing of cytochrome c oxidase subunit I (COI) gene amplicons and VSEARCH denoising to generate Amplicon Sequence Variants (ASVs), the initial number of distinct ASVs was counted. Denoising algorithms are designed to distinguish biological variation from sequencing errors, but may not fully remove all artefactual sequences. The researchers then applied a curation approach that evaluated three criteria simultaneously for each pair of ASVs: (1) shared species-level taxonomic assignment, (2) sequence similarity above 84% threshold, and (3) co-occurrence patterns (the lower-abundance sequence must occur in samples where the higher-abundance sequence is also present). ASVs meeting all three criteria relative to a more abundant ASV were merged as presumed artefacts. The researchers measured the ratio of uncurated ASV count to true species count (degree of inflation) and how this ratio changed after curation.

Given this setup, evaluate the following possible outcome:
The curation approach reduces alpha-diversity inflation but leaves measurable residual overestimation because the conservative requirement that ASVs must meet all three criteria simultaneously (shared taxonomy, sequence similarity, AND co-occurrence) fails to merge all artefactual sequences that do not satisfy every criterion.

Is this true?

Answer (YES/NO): NO